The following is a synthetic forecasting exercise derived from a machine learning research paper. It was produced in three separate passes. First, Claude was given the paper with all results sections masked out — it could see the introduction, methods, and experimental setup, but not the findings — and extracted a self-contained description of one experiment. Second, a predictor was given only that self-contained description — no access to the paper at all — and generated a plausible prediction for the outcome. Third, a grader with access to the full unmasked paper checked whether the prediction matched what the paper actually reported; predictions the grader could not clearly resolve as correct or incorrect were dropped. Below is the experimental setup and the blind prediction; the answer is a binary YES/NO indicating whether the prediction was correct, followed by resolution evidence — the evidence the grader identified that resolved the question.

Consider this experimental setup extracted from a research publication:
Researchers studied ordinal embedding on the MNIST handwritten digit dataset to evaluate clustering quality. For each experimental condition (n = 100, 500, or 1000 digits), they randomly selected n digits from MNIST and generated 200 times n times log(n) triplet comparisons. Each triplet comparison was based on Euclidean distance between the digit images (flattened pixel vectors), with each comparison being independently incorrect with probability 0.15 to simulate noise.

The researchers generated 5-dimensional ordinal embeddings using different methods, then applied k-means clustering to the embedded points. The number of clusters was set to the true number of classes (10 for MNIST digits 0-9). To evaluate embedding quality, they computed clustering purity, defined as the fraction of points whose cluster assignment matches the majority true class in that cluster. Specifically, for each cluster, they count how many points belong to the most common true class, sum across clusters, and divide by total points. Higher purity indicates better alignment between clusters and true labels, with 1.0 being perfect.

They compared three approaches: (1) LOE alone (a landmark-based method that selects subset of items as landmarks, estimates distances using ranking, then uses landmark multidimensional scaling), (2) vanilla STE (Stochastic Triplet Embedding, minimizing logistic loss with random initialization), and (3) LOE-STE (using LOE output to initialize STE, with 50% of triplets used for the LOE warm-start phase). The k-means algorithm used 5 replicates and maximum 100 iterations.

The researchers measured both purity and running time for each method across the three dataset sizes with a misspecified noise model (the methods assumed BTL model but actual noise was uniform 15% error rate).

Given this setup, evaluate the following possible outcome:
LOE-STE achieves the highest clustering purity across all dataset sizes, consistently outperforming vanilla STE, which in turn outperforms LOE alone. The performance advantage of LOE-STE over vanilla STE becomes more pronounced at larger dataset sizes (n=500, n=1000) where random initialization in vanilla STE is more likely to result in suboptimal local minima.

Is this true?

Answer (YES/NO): NO